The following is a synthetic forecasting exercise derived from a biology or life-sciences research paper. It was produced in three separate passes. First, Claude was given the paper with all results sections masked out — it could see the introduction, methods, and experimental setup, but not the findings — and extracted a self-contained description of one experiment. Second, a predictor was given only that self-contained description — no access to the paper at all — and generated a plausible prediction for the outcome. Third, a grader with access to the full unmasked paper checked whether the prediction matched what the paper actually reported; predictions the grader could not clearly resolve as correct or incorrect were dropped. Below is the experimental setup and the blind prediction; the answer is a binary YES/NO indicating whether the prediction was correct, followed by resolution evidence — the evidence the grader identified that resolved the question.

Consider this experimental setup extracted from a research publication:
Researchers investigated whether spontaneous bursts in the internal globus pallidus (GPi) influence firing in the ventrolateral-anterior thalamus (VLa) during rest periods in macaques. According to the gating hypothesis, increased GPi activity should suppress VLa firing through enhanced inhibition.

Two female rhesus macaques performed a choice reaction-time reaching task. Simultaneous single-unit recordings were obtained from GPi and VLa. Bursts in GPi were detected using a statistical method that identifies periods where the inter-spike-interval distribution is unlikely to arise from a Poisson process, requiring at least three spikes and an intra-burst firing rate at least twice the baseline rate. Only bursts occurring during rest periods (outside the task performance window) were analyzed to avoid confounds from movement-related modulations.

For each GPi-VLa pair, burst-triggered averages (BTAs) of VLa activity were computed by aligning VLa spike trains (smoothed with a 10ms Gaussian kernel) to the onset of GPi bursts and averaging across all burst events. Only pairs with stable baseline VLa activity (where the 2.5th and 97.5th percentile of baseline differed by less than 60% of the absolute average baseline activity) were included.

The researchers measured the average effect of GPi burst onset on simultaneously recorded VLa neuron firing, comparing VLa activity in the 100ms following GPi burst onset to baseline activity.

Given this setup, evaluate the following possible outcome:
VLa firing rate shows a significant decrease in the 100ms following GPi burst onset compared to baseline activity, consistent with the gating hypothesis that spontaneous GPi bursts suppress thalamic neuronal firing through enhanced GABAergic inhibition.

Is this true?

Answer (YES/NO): NO